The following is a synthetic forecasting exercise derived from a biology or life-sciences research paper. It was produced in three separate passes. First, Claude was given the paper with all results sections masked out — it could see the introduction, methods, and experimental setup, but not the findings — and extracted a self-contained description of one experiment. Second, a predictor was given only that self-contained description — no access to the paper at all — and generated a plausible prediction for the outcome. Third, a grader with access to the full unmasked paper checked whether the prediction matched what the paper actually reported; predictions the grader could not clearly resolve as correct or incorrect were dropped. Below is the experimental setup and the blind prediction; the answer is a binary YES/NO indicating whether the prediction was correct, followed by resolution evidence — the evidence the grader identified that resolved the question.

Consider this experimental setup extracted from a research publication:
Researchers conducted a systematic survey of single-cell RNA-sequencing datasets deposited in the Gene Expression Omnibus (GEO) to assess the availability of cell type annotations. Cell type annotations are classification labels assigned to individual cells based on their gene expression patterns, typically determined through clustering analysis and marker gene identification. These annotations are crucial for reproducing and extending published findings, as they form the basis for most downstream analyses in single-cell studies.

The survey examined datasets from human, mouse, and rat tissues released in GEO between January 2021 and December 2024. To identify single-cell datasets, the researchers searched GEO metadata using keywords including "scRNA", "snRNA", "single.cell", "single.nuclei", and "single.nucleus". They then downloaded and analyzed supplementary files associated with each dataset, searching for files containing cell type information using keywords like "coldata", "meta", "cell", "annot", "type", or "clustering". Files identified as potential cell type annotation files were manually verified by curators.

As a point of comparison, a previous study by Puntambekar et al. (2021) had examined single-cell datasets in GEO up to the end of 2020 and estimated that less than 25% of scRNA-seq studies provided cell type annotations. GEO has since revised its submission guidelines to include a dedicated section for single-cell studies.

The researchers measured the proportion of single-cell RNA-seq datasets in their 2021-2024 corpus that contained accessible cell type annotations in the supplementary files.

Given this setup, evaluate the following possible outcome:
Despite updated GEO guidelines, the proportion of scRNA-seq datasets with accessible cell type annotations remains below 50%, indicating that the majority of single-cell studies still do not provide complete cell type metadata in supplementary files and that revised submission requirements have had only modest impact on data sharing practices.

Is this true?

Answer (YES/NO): YES